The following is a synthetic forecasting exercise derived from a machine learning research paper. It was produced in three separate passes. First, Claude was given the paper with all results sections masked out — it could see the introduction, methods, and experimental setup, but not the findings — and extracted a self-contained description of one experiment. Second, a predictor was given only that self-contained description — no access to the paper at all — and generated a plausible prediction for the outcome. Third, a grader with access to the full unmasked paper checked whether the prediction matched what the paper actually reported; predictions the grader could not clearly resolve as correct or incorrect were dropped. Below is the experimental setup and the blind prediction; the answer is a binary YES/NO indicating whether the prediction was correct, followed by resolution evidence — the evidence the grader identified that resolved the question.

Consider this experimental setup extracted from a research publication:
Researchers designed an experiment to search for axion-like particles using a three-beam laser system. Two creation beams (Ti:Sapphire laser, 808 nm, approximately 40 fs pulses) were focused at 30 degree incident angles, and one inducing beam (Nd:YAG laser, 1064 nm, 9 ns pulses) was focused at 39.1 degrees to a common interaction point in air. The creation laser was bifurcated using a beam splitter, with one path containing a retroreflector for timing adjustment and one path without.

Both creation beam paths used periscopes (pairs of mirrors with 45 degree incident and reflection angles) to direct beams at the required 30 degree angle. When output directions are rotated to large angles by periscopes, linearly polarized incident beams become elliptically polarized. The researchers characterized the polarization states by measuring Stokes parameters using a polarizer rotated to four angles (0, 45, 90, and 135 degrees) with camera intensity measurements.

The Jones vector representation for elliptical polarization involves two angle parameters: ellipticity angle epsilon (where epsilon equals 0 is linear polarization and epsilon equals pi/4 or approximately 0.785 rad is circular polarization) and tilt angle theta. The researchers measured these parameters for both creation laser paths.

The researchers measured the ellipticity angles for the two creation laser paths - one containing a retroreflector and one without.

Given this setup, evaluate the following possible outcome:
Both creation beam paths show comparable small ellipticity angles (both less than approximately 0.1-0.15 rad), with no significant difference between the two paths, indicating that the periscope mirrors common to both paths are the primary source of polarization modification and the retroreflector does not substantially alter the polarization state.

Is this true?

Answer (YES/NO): NO